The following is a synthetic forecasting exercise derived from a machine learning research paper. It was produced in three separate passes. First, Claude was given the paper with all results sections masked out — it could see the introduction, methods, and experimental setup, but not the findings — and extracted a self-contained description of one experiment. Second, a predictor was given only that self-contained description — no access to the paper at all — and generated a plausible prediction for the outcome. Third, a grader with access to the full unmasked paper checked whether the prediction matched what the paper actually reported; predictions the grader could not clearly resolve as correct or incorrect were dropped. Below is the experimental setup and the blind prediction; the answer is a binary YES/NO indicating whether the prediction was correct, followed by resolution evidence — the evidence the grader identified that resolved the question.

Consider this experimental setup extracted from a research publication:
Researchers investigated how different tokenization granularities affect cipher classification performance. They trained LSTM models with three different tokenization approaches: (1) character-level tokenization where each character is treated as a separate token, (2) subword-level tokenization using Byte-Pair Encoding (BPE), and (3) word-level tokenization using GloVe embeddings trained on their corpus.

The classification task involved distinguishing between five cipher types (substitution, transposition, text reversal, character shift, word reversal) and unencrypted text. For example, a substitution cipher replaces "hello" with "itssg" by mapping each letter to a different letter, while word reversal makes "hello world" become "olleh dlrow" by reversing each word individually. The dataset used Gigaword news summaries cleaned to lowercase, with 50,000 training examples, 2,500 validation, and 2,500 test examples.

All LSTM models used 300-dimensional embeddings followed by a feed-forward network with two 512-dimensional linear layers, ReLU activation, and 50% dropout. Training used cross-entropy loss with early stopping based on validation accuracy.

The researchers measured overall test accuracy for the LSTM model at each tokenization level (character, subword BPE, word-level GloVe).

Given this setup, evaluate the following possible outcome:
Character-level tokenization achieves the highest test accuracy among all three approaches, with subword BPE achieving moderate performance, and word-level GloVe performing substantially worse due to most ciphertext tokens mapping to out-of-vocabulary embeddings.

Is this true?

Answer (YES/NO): NO